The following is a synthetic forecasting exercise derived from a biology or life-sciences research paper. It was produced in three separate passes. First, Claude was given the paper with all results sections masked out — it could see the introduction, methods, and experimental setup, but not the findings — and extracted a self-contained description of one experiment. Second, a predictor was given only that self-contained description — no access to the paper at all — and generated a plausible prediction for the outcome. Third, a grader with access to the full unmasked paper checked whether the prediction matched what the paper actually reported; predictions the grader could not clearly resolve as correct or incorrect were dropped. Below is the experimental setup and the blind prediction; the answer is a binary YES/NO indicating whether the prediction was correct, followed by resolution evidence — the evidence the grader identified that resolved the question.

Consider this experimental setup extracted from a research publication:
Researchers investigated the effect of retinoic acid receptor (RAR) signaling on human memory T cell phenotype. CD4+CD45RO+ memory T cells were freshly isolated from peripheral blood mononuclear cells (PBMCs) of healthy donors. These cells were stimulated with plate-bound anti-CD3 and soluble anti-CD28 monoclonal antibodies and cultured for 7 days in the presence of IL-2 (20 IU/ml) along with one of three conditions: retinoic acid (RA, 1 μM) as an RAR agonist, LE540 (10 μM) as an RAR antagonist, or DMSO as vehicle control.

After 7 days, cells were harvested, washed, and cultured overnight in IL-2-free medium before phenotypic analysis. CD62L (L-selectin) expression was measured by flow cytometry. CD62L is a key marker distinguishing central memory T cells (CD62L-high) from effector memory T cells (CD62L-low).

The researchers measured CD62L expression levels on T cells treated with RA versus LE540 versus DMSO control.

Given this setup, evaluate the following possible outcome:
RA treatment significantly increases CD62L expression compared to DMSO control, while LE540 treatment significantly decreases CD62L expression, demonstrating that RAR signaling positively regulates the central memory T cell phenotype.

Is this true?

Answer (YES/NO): NO